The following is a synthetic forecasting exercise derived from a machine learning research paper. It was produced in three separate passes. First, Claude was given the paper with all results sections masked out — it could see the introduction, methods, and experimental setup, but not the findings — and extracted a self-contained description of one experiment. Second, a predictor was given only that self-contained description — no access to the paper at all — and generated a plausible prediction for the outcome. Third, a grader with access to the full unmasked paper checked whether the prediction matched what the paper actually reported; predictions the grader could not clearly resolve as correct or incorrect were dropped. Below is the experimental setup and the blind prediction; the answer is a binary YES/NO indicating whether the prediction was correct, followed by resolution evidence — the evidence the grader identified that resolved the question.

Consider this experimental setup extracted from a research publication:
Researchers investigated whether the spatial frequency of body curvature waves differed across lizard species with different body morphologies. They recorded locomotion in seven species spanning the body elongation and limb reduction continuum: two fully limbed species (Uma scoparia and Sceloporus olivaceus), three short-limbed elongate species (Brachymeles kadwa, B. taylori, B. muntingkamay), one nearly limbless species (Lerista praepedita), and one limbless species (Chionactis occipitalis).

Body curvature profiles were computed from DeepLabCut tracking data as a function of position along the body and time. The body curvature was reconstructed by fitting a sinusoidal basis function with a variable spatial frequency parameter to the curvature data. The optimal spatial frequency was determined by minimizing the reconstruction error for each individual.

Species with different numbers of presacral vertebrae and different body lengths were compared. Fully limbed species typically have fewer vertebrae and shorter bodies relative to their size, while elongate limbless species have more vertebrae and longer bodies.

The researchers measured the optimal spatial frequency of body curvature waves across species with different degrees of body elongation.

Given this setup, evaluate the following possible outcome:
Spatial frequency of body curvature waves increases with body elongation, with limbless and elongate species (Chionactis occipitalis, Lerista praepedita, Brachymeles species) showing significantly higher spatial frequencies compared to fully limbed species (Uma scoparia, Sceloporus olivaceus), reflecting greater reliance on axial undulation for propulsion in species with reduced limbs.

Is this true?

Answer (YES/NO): YES